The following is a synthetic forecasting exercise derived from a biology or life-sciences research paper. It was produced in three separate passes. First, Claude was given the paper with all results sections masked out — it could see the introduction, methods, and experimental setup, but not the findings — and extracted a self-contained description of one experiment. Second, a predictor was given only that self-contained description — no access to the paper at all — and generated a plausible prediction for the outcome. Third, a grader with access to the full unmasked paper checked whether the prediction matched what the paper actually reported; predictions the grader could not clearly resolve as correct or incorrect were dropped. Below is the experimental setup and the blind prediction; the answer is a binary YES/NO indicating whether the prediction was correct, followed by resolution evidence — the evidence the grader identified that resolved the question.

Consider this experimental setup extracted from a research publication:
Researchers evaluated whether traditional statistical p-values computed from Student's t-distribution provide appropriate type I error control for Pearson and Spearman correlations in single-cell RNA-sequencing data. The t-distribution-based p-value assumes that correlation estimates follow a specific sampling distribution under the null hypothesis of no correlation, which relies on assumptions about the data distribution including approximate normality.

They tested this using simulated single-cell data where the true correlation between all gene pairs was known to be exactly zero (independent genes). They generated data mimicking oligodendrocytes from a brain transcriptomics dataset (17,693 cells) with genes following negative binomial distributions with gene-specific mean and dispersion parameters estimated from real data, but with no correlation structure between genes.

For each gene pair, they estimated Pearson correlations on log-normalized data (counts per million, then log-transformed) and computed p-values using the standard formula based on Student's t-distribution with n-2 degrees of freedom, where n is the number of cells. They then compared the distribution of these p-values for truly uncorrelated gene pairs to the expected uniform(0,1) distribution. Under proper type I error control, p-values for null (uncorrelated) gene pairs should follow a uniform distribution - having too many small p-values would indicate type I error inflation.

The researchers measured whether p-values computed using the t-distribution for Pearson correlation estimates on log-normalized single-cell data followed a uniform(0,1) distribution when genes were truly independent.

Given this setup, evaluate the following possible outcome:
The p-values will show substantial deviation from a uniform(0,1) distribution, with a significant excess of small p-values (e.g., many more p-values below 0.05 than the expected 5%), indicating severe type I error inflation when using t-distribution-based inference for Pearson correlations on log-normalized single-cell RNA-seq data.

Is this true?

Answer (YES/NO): YES